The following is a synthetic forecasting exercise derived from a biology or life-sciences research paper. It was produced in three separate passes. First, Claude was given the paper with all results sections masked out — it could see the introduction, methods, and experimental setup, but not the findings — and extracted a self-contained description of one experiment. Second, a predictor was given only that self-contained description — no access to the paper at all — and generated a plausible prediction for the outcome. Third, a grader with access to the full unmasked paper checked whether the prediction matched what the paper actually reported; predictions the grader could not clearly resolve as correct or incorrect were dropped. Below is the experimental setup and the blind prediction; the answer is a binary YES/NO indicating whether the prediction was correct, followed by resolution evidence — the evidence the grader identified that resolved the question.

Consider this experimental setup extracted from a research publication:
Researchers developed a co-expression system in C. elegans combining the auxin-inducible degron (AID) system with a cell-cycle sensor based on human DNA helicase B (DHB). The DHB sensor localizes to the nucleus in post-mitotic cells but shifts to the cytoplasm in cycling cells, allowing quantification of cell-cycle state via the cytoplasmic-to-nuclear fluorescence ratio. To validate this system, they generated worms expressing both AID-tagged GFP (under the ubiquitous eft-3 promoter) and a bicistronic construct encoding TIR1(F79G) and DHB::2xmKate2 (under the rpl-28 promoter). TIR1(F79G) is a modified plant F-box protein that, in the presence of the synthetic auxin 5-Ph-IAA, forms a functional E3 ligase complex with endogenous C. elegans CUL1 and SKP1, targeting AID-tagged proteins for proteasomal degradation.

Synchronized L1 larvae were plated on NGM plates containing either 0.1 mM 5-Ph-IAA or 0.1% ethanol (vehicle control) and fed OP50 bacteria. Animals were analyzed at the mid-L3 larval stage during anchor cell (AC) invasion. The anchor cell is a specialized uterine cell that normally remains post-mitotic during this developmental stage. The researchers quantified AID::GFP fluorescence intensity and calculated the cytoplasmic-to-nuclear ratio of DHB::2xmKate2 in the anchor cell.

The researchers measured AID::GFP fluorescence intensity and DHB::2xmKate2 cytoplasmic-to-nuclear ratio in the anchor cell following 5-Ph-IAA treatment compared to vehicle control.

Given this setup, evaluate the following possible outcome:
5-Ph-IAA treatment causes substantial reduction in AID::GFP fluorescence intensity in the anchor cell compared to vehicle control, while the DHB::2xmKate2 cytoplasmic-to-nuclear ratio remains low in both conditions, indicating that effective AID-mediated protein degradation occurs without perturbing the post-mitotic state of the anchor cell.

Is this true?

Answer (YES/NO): YES